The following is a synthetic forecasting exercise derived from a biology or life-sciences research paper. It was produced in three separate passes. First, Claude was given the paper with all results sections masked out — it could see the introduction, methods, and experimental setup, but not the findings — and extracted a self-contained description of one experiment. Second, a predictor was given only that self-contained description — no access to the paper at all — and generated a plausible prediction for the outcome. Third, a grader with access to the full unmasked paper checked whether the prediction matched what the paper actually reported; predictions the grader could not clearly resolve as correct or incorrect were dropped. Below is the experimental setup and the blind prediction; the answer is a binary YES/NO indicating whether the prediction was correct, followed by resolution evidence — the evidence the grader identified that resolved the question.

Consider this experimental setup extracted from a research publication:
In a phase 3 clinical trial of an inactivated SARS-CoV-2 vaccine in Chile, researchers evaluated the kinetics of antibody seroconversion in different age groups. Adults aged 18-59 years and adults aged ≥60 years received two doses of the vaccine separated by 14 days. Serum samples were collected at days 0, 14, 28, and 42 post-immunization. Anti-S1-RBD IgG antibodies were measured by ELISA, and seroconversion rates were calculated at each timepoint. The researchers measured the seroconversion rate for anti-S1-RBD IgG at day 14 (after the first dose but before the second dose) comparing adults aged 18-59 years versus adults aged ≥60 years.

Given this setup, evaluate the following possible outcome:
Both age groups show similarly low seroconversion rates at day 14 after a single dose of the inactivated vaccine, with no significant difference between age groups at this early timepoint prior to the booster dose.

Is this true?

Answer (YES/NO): NO